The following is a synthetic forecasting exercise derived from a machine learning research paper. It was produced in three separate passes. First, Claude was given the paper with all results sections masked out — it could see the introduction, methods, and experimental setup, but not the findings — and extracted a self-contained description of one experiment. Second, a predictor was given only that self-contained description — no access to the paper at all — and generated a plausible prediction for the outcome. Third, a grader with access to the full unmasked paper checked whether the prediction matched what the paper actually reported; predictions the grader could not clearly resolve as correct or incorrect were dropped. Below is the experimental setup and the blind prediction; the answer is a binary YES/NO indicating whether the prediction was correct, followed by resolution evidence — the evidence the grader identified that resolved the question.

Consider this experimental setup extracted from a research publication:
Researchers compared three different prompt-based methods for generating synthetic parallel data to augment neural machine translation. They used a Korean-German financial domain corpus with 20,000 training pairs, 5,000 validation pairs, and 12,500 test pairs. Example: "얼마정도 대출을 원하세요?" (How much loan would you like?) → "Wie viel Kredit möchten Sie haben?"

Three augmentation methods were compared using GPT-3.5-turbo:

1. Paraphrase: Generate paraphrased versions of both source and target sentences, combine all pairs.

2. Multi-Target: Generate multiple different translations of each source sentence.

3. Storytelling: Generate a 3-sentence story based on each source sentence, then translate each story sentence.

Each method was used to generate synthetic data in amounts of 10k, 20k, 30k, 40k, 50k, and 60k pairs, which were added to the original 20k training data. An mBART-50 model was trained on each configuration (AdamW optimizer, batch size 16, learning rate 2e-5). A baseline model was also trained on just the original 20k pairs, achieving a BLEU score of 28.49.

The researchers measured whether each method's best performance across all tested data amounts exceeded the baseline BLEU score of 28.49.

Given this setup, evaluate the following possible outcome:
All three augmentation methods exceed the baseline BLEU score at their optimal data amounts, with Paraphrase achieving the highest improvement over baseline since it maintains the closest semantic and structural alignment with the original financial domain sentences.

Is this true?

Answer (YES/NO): NO